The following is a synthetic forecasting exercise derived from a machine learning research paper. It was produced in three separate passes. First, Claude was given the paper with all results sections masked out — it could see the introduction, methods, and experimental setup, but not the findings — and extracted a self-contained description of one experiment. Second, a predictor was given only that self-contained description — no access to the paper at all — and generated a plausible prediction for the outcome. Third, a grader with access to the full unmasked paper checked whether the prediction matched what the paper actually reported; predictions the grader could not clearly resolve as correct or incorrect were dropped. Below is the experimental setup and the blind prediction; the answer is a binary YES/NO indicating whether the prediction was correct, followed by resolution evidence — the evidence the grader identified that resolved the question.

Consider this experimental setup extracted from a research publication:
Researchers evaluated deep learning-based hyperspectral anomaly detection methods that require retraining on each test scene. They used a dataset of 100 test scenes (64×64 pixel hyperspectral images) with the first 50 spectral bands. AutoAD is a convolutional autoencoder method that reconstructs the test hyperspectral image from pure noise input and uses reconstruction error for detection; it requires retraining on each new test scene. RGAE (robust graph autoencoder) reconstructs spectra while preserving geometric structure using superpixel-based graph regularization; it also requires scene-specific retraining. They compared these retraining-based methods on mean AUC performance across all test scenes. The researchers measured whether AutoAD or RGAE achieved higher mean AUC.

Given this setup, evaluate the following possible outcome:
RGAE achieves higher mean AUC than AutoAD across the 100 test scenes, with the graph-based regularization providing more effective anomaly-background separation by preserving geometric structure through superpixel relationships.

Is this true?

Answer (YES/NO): NO